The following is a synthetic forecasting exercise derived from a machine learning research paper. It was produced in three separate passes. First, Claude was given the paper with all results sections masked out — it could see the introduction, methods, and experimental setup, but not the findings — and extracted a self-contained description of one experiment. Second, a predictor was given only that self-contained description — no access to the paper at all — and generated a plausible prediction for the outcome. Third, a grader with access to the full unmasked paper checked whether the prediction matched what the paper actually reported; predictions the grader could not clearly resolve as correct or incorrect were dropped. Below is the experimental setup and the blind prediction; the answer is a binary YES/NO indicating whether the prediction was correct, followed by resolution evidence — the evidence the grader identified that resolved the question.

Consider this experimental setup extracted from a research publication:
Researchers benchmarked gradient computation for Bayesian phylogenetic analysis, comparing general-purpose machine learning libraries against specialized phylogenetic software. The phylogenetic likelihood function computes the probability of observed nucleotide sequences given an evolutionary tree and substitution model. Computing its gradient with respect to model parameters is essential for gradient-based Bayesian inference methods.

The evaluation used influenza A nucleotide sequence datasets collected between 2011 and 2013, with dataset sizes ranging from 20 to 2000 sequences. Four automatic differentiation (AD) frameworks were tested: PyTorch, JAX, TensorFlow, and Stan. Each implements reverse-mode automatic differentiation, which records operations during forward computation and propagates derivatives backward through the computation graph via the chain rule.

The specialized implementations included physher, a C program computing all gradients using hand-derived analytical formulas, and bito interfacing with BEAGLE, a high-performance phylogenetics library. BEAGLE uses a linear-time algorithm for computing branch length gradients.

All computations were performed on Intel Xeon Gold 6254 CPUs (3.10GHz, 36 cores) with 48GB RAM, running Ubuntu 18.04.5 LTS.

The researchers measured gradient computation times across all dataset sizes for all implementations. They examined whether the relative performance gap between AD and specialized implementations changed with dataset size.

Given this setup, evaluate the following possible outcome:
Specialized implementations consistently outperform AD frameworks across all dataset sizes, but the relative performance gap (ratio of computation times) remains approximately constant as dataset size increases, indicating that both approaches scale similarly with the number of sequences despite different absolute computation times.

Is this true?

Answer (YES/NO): YES